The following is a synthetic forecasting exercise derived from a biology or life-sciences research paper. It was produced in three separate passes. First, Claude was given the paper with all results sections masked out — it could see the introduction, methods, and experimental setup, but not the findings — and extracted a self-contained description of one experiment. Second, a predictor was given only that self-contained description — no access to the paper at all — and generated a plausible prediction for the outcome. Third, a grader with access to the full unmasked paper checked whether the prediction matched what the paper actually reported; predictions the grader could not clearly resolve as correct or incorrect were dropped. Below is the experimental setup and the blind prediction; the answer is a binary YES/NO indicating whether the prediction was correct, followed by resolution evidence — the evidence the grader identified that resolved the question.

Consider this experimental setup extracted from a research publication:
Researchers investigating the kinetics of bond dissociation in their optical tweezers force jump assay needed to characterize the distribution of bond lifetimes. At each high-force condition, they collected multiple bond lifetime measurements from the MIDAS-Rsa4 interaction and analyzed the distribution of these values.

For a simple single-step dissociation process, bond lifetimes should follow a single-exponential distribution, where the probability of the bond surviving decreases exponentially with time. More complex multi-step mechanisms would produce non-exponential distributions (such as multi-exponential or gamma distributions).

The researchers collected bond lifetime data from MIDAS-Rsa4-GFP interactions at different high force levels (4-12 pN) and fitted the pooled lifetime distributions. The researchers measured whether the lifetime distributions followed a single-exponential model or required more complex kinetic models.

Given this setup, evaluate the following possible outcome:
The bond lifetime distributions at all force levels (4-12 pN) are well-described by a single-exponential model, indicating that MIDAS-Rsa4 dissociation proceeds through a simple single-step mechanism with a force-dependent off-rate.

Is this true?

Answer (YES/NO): YES